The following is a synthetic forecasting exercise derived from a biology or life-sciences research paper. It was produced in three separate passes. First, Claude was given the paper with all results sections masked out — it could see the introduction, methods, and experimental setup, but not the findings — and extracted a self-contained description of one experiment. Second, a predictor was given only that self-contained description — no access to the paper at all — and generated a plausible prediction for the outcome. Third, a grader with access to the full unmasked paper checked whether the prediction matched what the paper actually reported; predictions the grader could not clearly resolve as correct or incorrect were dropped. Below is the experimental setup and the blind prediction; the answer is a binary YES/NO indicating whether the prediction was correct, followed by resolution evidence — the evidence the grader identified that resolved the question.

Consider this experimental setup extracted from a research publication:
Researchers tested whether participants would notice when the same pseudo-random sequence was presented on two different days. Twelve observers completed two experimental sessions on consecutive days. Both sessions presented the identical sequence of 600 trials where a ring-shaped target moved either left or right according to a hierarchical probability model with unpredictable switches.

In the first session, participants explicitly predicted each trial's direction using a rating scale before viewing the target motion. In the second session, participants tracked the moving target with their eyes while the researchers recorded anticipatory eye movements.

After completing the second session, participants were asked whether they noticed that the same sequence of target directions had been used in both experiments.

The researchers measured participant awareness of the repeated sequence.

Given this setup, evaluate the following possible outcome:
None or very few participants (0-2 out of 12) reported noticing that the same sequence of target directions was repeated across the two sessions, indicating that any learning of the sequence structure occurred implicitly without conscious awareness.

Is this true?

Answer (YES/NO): YES